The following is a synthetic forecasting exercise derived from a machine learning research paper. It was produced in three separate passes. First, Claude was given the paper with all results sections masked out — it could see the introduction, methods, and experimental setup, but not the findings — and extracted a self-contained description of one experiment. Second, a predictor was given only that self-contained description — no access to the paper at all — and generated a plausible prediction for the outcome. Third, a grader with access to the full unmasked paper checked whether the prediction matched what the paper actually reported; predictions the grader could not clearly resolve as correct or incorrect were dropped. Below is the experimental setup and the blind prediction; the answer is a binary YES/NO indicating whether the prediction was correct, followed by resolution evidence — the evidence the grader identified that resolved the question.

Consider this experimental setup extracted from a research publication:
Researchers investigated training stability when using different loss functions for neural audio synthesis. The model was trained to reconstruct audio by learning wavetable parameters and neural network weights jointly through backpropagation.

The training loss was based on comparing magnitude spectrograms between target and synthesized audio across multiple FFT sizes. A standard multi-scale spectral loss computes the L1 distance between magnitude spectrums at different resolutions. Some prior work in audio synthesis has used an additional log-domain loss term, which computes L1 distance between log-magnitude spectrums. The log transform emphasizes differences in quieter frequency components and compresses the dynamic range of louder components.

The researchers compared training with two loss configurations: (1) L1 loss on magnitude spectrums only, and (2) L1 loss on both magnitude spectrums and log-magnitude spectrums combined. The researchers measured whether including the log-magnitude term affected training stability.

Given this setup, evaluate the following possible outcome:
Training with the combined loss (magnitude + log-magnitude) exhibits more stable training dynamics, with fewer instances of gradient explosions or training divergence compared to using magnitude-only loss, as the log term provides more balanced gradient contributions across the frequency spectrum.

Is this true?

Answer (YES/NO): NO